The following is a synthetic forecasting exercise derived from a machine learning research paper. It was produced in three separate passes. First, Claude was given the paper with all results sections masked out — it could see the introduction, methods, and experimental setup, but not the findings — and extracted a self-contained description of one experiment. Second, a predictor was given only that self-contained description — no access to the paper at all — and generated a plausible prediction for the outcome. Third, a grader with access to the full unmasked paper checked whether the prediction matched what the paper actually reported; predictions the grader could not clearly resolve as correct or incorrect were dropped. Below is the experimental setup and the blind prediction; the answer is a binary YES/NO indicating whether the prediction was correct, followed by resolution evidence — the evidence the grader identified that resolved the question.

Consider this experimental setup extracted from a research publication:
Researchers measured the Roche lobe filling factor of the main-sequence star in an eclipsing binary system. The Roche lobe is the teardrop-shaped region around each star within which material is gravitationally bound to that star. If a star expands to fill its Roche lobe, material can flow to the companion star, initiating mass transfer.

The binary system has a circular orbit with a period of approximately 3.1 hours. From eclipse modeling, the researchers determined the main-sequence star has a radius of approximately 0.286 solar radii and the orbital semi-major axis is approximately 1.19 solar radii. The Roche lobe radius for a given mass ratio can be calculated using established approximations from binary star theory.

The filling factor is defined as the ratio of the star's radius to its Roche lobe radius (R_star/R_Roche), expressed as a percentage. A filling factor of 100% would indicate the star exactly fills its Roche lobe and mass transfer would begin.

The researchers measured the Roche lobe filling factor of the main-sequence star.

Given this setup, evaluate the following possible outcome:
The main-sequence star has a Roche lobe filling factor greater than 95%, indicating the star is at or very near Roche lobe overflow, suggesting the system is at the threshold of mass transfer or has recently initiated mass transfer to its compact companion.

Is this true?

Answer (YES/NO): NO